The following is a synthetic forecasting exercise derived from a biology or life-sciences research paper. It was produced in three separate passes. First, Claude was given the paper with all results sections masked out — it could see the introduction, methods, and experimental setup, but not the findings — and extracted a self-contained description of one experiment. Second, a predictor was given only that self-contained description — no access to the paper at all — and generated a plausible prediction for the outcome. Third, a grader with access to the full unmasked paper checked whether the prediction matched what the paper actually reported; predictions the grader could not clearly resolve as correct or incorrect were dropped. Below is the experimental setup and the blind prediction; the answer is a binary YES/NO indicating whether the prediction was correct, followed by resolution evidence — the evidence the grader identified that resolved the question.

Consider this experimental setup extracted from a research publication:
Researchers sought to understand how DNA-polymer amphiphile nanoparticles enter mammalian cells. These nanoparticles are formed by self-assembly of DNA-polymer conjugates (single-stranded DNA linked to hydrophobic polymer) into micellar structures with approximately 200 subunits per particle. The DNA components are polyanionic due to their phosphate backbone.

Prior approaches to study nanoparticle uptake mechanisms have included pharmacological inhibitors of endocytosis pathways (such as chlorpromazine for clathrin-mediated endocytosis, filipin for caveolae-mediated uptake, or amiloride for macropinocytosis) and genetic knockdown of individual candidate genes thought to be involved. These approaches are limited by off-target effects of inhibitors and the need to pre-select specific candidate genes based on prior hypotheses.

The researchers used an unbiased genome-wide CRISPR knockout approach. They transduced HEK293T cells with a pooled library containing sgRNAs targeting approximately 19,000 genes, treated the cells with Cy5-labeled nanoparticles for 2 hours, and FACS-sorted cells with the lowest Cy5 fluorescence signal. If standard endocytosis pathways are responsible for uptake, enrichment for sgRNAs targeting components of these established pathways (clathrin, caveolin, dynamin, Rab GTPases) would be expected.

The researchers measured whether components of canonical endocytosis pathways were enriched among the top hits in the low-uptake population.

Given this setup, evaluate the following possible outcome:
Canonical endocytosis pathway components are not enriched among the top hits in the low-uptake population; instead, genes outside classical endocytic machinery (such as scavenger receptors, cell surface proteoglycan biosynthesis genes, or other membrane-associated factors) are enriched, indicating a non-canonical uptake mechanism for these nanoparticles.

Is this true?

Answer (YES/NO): YES